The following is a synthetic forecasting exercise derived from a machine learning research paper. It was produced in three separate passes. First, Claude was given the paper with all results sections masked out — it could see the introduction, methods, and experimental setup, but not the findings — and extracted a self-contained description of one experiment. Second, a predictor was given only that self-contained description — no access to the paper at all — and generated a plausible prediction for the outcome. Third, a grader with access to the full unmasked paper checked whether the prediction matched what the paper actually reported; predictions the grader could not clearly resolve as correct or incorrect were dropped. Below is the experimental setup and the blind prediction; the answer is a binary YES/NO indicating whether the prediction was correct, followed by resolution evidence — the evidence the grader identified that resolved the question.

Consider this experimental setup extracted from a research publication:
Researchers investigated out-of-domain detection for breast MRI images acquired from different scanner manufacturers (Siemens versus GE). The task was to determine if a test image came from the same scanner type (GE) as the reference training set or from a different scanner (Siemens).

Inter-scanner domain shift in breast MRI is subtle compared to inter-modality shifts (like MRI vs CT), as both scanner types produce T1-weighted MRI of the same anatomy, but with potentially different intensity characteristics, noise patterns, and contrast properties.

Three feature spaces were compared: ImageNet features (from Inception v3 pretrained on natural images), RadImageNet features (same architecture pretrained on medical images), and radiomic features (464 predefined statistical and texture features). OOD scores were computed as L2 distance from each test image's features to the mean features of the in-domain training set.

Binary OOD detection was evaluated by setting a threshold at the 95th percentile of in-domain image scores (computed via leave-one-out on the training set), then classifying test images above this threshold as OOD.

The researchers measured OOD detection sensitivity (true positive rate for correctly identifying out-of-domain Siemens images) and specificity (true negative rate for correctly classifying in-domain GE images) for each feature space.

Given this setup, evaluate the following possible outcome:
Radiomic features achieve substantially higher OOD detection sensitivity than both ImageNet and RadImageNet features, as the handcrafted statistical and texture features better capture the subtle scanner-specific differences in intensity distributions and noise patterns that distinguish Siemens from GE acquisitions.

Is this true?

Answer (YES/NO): YES